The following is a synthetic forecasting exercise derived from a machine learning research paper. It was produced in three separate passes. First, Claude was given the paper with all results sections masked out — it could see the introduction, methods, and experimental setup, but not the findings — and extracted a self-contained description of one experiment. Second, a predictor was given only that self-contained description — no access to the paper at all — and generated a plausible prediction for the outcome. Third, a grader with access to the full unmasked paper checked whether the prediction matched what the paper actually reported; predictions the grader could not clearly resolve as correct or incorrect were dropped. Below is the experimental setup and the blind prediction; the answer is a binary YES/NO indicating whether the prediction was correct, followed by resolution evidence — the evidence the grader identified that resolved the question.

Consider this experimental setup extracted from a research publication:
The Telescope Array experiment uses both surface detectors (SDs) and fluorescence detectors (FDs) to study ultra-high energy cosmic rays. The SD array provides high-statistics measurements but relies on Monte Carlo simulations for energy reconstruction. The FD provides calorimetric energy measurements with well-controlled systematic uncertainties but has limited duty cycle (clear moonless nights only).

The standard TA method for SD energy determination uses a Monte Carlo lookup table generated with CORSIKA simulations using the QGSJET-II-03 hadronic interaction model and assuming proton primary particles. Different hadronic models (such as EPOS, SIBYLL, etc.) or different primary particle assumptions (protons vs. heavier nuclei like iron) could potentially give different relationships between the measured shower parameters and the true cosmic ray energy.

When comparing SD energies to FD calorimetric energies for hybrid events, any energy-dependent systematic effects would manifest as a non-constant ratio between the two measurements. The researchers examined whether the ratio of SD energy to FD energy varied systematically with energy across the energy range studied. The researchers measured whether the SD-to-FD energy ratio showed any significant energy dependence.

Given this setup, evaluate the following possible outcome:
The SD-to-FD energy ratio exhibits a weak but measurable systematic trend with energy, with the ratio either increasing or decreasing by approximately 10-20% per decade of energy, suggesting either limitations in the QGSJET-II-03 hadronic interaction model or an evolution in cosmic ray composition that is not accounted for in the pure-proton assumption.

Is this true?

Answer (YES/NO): NO